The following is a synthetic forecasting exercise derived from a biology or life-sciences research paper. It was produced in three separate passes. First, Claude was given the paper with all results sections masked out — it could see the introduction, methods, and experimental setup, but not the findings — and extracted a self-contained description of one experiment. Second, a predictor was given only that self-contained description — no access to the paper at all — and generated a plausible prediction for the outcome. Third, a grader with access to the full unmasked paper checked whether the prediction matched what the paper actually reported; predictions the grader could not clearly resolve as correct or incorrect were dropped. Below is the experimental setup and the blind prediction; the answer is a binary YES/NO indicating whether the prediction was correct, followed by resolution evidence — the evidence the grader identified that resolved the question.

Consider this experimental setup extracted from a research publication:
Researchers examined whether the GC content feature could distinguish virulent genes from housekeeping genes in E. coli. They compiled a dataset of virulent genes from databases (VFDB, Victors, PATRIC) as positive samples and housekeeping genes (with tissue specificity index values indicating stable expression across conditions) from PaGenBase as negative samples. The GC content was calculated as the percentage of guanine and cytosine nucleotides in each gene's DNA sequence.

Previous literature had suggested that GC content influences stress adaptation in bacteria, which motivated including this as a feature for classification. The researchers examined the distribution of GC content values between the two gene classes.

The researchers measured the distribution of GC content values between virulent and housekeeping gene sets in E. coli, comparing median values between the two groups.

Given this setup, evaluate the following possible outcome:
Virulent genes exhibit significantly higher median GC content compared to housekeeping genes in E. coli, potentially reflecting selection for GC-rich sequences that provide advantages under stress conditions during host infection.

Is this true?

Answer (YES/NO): NO